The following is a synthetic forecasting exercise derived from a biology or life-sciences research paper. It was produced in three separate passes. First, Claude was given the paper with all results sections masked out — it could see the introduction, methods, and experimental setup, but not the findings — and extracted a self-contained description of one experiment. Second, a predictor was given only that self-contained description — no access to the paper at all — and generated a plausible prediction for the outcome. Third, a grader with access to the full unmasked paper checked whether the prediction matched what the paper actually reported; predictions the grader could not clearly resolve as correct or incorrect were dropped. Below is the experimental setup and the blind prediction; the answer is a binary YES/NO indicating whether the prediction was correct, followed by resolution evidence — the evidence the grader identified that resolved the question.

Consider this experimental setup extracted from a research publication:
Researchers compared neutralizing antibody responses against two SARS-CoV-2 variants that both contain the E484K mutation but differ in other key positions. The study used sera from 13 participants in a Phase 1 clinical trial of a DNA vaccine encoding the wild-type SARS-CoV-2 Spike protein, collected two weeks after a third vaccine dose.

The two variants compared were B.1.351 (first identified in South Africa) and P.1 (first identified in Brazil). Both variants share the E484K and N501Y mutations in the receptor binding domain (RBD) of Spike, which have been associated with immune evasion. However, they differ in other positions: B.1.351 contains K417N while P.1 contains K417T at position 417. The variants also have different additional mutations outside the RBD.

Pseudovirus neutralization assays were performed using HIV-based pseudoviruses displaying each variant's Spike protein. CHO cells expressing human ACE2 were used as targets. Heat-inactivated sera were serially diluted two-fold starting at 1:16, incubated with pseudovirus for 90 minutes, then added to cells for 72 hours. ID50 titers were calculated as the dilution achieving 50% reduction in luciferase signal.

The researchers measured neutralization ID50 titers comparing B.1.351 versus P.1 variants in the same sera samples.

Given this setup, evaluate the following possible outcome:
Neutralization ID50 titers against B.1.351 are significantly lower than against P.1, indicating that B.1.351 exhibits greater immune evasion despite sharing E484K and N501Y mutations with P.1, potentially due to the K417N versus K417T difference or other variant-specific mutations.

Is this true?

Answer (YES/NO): YES